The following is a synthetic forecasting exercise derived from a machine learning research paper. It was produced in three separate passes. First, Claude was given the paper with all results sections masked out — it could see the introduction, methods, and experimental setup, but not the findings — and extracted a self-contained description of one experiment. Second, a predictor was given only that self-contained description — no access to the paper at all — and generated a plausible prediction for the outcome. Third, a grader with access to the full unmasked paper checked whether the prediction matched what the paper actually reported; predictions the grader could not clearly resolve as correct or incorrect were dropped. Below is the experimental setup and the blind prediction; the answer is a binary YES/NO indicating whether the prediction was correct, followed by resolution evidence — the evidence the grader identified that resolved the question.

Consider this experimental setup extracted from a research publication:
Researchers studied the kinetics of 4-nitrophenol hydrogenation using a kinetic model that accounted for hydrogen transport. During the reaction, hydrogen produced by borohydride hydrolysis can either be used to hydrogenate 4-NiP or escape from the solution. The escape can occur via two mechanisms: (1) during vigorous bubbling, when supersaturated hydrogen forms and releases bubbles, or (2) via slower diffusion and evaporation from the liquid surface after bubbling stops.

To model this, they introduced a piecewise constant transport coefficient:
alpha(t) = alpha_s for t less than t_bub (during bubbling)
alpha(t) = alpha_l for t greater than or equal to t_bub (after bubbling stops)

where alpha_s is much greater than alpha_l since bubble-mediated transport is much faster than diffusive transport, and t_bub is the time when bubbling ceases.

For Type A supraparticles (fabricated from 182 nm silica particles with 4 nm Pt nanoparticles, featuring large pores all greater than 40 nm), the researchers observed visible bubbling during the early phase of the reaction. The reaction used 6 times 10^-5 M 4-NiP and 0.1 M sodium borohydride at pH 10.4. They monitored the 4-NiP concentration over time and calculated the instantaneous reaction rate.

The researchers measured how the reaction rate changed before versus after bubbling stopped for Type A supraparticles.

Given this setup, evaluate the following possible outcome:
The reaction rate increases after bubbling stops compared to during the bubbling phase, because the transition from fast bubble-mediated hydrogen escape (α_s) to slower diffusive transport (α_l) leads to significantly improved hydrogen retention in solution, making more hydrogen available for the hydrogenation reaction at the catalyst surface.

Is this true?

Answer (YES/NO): NO